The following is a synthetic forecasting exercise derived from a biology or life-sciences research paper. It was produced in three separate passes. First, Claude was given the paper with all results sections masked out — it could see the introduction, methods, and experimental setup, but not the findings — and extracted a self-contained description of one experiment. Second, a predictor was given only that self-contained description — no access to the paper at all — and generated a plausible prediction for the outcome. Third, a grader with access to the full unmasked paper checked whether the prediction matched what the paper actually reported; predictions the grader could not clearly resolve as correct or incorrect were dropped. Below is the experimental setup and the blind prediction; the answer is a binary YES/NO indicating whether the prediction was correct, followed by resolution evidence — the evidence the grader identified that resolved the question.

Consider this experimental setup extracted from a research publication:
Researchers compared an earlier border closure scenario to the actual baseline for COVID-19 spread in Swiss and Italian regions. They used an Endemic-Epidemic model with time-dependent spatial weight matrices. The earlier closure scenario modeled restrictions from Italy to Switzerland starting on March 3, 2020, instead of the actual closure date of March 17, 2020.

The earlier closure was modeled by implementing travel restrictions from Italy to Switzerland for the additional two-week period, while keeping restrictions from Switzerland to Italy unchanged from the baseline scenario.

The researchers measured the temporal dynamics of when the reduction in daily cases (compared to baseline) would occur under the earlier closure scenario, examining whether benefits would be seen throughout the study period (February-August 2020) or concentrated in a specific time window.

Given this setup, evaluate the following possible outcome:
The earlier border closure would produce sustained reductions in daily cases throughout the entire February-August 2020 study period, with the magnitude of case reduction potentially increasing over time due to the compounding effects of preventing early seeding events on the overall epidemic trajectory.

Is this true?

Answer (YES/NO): NO